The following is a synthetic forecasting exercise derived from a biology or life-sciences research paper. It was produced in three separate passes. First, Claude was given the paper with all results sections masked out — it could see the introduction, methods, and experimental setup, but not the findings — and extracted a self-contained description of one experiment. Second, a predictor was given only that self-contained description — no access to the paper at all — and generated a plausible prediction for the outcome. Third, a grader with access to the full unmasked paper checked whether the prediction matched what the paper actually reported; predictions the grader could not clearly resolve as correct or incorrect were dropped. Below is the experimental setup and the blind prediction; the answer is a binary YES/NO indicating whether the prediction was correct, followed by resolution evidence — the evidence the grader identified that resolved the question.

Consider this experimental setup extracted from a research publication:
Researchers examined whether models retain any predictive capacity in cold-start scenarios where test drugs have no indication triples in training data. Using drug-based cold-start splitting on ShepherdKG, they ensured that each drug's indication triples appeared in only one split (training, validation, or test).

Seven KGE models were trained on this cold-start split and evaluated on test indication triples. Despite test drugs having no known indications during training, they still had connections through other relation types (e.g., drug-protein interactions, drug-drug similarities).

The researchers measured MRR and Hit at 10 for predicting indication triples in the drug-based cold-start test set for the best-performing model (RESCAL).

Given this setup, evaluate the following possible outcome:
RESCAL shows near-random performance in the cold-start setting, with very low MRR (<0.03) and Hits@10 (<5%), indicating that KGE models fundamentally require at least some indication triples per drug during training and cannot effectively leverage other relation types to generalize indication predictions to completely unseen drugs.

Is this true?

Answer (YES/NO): NO